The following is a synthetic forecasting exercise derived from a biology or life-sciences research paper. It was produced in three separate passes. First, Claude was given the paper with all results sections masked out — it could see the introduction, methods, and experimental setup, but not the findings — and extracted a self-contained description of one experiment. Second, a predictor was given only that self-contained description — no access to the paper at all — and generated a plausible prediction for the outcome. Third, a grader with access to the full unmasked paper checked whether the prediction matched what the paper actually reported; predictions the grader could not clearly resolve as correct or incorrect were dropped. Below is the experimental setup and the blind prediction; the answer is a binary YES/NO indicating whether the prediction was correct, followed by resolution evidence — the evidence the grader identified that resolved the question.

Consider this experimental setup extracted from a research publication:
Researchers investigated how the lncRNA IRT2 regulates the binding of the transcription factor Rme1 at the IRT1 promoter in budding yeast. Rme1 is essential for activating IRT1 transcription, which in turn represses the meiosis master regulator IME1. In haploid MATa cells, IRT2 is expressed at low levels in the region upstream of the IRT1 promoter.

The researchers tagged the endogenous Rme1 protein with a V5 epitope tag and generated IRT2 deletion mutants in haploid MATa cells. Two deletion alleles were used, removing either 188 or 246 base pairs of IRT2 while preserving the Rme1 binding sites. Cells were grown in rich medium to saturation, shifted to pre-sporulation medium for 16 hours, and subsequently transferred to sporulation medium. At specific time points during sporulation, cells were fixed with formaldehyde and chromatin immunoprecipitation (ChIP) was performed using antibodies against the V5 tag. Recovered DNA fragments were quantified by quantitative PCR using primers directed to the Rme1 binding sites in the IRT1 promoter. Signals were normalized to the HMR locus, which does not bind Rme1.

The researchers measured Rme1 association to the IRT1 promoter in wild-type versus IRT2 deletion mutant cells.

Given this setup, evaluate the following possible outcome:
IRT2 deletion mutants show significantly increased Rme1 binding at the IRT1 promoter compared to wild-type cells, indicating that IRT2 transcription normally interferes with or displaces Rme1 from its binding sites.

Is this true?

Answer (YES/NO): NO